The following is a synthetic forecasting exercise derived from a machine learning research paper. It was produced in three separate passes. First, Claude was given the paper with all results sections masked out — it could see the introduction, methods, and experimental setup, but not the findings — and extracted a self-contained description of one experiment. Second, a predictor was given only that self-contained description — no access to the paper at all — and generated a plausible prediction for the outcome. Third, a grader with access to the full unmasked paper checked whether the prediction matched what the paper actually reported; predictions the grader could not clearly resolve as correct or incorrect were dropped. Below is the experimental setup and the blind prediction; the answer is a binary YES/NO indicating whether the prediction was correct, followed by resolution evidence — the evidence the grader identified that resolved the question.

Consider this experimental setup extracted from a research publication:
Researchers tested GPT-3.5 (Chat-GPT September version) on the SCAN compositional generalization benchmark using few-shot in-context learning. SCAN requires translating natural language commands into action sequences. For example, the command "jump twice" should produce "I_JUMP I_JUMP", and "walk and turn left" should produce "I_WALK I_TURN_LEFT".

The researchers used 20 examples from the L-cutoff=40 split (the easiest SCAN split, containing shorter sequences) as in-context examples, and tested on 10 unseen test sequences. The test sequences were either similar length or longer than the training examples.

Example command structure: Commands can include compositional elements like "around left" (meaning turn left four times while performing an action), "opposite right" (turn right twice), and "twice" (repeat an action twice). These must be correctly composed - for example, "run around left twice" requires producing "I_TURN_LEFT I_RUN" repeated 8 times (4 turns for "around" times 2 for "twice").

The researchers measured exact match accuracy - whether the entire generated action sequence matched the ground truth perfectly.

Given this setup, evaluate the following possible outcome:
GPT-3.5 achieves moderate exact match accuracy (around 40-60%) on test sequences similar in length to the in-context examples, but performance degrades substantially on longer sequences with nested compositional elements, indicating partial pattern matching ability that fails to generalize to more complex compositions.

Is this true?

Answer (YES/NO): NO